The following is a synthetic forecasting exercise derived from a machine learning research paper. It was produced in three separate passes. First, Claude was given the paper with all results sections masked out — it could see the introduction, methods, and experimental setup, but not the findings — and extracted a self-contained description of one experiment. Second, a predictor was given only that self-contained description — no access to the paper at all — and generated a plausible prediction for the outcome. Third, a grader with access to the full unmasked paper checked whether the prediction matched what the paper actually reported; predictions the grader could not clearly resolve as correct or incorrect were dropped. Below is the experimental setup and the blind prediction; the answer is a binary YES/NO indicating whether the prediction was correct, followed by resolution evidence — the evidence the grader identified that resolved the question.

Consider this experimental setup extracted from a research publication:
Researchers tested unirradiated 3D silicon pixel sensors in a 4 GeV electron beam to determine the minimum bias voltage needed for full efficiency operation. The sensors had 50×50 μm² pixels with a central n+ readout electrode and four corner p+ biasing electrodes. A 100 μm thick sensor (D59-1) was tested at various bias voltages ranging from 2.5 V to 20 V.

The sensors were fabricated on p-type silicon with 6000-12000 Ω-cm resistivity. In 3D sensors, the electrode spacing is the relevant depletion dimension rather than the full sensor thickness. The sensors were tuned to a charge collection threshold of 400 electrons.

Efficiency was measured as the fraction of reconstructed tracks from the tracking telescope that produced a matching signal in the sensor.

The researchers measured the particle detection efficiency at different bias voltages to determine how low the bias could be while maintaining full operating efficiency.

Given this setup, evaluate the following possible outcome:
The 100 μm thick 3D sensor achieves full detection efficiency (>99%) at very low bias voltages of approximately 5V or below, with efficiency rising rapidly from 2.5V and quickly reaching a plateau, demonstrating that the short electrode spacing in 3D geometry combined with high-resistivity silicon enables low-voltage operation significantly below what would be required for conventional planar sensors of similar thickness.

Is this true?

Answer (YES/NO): NO